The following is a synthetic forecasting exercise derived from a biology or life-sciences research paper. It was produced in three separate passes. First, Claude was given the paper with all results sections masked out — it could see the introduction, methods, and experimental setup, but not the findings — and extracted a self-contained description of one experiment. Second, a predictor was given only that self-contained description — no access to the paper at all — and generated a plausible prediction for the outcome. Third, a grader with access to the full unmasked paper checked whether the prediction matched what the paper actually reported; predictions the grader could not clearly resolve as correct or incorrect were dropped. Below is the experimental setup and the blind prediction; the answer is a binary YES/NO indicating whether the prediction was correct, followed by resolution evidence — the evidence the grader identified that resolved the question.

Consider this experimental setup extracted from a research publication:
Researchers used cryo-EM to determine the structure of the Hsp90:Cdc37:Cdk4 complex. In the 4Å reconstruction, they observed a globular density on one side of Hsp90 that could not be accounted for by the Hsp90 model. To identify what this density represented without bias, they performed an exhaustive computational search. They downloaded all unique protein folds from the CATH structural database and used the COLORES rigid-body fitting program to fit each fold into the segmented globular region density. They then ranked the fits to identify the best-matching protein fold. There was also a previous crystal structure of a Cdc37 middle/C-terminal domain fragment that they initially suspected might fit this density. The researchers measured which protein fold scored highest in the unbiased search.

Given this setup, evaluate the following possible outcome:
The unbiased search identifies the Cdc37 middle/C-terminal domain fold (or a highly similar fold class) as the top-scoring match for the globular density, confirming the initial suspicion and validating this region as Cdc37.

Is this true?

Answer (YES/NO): NO